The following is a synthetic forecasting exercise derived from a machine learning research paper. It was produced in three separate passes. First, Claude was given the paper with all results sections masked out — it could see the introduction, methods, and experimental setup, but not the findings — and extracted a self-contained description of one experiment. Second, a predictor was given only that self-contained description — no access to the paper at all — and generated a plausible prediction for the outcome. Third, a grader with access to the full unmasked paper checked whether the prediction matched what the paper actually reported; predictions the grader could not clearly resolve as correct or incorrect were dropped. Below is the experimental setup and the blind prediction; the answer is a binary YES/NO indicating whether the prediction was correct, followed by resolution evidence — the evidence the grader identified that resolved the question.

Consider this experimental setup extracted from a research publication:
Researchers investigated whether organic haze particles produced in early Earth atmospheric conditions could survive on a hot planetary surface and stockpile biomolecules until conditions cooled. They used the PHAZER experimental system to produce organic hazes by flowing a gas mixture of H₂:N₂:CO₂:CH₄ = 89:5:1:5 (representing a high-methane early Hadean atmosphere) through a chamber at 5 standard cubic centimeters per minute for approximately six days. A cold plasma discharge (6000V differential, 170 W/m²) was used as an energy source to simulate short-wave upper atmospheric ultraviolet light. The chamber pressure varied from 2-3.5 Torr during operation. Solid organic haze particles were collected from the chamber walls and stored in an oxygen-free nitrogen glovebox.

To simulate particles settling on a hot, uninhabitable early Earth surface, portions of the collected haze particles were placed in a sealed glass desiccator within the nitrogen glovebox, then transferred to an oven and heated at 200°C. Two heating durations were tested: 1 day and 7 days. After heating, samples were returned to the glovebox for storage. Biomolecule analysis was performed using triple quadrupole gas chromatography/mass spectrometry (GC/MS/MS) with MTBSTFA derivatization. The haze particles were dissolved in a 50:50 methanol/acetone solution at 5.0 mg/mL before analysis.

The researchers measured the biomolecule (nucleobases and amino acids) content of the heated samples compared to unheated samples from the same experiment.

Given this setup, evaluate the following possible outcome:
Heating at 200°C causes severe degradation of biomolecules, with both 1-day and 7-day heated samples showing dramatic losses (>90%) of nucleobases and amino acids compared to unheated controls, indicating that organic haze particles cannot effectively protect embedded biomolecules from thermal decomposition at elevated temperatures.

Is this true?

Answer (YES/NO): NO